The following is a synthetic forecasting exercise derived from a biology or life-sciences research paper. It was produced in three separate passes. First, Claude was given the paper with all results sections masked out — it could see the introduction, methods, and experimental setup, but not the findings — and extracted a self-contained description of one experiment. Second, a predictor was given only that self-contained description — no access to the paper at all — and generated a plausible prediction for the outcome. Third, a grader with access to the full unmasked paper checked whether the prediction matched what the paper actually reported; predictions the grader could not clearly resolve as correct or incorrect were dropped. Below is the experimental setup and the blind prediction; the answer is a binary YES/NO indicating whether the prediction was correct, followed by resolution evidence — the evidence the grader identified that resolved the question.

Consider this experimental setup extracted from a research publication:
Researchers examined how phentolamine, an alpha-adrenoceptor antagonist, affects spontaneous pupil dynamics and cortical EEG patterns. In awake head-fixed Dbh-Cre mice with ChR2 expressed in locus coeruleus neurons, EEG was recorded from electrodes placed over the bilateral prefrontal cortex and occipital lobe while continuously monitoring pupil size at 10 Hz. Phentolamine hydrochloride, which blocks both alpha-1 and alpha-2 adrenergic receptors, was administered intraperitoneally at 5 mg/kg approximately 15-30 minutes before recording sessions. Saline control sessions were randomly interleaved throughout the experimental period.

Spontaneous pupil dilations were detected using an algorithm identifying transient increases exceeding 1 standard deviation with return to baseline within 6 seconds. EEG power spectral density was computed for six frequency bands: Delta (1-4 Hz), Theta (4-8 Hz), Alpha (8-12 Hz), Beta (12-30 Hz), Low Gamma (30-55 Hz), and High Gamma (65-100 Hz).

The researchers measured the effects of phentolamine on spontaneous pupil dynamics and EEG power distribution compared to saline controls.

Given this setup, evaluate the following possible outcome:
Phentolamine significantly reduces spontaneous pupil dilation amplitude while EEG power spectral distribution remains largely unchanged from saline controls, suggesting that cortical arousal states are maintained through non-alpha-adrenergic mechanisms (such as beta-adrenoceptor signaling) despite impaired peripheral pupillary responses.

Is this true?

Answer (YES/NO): NO